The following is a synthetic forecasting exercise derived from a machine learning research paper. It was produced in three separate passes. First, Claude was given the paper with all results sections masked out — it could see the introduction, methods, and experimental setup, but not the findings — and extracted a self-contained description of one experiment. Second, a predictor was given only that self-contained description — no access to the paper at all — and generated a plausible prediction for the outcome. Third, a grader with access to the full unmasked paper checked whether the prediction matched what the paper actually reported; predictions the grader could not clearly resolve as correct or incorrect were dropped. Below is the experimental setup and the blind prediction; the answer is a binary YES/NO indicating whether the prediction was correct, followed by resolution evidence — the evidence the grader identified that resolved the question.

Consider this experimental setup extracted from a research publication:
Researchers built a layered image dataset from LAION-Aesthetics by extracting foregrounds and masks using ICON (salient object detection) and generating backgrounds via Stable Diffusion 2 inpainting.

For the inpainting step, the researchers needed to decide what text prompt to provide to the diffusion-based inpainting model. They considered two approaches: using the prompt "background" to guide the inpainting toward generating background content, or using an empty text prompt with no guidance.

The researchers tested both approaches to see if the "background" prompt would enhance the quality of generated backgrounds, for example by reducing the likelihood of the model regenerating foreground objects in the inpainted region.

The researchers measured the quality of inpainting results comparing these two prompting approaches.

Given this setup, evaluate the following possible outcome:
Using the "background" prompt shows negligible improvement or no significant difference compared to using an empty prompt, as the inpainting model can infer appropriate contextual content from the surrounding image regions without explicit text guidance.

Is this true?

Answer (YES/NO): YES